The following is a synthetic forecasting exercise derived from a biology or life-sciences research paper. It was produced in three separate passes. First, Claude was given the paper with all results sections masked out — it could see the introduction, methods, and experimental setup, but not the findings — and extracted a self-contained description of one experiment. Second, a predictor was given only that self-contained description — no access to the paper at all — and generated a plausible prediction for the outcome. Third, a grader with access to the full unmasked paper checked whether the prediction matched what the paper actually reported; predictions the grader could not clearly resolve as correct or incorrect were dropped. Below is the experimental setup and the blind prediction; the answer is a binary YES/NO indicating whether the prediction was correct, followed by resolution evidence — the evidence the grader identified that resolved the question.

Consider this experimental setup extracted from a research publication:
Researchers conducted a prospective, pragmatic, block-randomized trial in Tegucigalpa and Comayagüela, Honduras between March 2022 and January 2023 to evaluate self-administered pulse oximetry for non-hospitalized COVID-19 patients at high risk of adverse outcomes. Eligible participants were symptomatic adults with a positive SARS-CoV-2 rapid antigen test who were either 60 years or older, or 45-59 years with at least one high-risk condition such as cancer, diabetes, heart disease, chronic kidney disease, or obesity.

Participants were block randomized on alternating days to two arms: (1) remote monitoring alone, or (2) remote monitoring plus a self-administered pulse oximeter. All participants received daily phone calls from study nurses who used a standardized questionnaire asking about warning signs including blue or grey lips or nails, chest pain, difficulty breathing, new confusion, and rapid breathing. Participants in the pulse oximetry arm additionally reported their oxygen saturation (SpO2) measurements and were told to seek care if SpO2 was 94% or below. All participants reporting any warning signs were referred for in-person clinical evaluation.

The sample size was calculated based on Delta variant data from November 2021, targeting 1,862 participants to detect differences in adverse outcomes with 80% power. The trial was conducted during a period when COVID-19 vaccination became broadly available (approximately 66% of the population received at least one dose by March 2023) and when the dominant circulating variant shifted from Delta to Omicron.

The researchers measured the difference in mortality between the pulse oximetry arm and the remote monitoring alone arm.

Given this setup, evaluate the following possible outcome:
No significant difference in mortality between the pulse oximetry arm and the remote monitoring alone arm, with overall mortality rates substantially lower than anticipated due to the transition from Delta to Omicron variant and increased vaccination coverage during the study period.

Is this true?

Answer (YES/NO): YES